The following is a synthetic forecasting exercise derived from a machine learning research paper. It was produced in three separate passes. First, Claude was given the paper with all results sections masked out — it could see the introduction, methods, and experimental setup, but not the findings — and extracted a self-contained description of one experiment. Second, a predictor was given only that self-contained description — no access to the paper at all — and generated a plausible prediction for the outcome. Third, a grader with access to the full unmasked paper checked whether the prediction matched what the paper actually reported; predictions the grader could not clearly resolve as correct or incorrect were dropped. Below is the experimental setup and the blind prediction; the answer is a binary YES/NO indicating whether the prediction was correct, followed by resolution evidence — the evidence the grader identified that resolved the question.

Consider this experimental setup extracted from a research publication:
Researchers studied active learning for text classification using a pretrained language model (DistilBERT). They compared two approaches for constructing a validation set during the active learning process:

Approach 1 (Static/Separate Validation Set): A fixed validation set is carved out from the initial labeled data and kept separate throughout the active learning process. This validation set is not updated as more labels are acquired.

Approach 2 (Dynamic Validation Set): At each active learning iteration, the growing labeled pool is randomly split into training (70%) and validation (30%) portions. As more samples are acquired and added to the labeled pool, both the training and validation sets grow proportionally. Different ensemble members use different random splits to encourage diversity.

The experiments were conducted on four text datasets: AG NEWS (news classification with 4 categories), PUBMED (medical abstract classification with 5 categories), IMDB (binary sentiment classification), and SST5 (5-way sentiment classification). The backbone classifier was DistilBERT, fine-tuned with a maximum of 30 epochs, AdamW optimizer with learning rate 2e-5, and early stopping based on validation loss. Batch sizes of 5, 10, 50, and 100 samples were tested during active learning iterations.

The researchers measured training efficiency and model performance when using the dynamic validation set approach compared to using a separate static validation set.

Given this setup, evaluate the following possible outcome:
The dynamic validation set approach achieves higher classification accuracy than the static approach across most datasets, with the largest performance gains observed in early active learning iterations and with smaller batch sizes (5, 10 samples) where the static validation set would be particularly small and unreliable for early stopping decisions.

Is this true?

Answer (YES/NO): NO